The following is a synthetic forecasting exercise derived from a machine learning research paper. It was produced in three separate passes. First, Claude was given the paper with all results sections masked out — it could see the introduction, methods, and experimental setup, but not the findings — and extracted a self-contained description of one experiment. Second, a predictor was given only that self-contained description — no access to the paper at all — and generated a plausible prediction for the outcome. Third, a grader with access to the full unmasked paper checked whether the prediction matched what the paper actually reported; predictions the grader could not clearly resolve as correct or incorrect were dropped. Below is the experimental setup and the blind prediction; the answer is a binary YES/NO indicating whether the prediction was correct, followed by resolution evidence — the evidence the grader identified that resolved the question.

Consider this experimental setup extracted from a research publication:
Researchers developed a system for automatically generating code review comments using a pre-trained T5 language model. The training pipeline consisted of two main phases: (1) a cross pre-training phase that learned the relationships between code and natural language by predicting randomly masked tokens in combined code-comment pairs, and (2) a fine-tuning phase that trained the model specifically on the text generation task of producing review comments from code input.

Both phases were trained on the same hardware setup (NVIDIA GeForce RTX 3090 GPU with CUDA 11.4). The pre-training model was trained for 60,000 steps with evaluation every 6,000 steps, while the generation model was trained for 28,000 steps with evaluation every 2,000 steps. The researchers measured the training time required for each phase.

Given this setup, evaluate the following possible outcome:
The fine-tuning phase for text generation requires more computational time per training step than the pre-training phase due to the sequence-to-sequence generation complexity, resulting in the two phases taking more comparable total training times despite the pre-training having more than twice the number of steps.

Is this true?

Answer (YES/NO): NO